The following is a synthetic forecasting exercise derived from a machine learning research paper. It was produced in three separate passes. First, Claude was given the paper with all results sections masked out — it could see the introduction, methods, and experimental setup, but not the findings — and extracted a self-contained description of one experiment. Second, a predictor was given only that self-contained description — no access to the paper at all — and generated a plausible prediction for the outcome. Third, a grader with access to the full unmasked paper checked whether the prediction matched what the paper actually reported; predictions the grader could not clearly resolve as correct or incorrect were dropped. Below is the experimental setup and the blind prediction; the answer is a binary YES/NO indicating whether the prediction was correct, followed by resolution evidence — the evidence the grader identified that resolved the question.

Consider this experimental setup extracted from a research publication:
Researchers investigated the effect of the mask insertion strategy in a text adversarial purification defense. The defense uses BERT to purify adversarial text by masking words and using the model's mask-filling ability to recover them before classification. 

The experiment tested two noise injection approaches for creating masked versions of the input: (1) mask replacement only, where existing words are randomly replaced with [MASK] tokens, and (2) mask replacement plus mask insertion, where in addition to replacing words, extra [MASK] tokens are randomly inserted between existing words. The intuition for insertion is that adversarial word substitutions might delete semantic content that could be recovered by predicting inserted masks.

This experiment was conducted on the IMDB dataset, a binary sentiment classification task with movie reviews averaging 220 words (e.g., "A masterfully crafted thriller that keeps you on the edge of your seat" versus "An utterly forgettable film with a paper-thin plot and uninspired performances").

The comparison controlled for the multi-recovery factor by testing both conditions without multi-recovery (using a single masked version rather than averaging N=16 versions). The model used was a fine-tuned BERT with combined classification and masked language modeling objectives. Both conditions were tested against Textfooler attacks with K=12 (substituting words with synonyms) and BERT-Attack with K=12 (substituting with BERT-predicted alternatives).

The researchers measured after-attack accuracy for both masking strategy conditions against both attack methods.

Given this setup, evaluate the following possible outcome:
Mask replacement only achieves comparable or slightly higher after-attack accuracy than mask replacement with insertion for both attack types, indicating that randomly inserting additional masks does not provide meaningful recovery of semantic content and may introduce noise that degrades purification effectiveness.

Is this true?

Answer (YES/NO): NO